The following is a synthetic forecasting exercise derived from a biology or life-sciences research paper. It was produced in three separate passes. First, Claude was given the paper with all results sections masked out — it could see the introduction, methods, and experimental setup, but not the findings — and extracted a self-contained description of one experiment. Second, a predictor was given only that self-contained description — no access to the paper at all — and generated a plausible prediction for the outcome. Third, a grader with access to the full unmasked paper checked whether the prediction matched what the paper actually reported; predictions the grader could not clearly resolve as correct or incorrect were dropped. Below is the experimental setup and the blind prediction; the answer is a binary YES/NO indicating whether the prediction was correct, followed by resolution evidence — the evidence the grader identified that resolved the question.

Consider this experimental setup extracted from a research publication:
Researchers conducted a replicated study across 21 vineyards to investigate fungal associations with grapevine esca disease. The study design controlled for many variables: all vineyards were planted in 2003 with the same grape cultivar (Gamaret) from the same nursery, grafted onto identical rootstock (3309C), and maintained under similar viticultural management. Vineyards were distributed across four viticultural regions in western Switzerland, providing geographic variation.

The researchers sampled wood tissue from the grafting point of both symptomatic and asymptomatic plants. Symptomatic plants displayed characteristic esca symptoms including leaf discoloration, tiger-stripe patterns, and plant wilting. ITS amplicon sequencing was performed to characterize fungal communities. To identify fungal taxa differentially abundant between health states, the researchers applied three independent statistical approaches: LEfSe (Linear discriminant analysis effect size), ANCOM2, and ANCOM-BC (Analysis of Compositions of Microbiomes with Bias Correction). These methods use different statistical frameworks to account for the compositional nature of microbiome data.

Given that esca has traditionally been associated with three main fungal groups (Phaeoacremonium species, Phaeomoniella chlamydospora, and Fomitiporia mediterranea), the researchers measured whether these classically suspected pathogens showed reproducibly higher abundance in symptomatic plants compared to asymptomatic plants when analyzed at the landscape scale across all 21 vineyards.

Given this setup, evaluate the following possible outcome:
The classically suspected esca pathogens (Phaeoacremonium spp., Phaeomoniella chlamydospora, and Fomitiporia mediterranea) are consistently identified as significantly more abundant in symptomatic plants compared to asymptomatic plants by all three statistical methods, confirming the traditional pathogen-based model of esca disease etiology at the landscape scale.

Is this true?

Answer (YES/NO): NO